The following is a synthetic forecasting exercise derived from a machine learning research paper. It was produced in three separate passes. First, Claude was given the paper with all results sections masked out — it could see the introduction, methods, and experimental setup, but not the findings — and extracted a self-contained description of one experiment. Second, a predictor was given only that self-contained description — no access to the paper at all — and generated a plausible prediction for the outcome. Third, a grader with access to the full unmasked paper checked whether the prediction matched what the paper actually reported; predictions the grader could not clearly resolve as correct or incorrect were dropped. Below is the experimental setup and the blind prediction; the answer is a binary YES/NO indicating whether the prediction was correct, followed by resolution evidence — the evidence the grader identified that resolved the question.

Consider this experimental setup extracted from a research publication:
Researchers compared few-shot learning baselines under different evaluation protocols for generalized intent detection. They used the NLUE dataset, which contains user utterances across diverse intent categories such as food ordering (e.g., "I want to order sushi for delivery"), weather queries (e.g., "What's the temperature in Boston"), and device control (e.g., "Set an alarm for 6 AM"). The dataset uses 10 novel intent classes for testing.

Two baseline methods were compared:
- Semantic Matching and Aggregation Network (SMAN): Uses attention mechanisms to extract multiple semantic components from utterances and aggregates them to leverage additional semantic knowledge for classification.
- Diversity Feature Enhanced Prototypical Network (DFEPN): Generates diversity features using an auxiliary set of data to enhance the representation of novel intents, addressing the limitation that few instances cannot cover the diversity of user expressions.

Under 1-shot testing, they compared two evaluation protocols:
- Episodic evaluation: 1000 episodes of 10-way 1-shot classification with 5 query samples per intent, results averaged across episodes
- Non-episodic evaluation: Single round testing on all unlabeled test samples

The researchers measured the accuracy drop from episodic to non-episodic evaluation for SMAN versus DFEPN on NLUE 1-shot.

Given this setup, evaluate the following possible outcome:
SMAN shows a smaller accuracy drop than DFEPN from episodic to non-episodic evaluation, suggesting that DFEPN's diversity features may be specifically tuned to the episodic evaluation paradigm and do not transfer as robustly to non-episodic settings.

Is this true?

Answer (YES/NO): NO